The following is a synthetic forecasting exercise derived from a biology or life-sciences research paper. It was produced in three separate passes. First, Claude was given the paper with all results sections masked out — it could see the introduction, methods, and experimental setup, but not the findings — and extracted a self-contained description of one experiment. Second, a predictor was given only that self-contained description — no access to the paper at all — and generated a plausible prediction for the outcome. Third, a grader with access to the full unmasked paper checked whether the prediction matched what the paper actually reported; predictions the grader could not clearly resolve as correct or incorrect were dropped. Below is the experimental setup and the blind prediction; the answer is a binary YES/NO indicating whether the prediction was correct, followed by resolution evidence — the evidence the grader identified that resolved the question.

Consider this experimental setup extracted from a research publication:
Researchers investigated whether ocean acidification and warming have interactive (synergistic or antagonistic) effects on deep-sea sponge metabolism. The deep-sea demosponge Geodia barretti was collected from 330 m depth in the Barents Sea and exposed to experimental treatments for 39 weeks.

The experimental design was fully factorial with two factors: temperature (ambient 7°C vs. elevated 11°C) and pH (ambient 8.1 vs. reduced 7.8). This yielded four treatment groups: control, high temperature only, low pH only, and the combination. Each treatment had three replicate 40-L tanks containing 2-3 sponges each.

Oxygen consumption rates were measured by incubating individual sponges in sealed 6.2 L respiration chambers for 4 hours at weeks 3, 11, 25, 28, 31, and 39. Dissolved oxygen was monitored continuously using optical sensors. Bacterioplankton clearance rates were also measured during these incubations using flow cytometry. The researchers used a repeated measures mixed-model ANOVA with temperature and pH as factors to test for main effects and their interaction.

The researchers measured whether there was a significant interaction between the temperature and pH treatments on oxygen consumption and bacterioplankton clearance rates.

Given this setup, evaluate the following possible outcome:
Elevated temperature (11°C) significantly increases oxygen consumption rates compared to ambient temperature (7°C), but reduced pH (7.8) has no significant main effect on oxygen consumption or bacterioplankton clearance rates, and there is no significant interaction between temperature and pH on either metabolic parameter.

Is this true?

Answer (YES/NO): NO